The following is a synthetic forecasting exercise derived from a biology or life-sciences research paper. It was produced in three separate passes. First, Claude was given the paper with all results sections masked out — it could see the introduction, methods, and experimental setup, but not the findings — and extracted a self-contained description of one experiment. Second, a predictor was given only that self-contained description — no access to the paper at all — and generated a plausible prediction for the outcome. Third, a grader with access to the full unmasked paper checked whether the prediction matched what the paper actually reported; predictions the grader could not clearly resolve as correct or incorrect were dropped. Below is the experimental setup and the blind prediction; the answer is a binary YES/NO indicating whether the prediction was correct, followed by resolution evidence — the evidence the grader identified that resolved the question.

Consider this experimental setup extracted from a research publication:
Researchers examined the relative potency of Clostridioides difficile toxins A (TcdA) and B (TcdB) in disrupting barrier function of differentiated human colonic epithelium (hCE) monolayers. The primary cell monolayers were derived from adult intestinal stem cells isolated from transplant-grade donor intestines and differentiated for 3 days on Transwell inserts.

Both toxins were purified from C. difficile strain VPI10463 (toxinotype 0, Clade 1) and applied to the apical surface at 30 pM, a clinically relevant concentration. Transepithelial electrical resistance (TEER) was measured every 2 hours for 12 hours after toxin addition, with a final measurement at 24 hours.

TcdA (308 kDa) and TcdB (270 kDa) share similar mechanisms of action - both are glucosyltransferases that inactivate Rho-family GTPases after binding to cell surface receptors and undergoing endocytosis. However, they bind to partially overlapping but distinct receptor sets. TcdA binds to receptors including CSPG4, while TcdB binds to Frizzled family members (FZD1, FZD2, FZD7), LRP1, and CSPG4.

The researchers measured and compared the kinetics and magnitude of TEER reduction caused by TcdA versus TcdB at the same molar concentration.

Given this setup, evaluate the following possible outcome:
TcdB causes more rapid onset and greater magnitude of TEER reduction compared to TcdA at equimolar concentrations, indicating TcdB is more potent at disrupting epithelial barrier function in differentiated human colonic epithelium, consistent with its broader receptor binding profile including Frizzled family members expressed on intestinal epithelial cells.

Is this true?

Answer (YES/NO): NO